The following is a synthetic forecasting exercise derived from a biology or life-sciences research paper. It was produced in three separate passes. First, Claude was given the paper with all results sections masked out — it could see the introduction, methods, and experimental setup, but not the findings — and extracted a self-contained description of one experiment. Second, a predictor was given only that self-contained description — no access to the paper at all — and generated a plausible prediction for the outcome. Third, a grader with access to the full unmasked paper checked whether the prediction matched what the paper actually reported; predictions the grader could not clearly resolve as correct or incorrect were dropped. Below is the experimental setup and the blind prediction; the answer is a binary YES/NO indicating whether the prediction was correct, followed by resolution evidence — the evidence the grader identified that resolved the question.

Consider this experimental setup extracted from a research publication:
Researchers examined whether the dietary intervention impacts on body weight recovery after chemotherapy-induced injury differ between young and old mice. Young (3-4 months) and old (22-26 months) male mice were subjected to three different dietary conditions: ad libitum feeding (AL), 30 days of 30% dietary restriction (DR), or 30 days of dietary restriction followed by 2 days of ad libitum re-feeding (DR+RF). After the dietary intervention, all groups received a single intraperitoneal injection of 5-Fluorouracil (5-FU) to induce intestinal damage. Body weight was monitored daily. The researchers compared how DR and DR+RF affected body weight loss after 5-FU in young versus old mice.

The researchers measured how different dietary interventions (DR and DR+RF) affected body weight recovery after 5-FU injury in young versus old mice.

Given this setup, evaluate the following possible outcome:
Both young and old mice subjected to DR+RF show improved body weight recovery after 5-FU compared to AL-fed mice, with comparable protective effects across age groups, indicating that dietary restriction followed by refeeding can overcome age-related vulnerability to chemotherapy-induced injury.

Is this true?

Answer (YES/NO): NO